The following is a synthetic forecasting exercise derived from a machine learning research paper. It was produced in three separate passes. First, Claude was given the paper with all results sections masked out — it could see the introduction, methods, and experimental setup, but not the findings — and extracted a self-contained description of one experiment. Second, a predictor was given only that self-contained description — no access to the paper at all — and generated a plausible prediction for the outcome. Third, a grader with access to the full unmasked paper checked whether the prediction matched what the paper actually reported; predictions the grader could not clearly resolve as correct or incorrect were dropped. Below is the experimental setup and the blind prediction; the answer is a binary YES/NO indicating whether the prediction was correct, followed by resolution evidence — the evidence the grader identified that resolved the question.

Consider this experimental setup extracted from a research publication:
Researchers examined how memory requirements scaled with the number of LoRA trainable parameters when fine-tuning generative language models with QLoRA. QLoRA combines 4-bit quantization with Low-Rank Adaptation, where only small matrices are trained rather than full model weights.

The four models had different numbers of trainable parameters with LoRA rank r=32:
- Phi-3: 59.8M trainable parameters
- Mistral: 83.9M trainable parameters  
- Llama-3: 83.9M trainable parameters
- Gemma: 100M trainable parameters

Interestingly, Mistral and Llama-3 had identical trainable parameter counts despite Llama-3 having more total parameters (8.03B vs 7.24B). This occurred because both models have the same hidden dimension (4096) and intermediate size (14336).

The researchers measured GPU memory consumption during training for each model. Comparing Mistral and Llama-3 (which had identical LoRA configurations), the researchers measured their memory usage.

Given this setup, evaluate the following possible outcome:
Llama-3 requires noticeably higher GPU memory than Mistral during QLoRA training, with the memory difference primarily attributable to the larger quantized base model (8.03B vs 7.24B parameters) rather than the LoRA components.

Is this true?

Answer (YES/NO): YES